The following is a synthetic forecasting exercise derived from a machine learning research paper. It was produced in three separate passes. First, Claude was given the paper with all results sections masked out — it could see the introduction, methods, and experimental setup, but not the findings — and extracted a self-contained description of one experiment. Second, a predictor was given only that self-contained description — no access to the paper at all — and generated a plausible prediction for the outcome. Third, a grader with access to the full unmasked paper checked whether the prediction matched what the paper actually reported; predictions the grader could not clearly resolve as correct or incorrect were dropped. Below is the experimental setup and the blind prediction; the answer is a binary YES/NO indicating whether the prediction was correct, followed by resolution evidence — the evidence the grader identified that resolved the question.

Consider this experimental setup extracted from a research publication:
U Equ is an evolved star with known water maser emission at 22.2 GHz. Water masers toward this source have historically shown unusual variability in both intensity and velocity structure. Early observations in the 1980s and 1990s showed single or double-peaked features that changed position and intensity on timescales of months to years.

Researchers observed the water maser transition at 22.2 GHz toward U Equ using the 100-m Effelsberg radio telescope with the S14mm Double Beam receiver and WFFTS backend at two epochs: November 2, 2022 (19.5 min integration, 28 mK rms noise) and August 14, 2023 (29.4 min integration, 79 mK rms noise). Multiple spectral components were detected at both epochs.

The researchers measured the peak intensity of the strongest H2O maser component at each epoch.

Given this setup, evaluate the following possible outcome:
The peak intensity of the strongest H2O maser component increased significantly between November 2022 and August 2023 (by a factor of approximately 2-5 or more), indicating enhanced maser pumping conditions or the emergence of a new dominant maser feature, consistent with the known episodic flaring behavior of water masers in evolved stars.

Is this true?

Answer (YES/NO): YES